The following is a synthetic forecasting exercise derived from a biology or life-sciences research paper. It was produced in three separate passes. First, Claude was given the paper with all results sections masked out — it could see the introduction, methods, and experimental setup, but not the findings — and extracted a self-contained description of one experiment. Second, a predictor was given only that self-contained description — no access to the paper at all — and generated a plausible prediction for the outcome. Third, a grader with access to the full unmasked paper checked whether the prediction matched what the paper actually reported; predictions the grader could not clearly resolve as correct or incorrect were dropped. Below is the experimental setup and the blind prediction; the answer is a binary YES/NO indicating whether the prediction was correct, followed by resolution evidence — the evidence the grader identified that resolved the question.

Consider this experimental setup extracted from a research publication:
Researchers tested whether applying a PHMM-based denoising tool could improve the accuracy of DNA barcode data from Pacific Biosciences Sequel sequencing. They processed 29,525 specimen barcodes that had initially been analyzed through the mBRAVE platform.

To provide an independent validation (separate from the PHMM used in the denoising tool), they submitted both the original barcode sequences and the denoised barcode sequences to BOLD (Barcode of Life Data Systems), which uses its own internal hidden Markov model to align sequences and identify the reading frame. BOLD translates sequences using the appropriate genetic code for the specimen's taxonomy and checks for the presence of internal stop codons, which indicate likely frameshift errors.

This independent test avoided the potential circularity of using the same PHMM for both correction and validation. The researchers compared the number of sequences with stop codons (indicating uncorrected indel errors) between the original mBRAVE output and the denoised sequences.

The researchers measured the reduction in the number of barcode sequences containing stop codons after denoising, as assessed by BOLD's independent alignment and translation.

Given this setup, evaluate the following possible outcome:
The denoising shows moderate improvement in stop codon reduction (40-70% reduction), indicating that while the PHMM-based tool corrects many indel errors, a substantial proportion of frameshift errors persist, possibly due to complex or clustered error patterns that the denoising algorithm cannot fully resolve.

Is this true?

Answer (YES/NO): NO